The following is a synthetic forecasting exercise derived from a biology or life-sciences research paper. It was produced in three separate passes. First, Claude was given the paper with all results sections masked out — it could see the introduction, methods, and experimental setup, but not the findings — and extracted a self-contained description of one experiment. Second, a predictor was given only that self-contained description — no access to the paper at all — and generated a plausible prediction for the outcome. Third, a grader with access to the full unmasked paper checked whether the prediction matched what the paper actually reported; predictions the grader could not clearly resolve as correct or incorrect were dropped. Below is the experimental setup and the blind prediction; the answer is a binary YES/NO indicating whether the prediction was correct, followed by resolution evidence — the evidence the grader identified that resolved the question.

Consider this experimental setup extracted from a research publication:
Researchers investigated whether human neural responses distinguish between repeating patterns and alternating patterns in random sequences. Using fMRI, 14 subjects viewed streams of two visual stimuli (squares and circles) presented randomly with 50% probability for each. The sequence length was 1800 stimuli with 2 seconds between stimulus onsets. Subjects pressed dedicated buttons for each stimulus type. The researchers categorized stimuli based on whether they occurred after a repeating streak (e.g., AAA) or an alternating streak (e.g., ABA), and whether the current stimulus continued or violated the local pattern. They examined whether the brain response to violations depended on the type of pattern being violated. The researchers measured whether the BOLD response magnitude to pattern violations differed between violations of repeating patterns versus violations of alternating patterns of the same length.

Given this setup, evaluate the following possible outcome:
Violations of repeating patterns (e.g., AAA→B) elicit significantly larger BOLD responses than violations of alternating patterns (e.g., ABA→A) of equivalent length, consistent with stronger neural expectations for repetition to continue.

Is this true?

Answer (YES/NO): YES